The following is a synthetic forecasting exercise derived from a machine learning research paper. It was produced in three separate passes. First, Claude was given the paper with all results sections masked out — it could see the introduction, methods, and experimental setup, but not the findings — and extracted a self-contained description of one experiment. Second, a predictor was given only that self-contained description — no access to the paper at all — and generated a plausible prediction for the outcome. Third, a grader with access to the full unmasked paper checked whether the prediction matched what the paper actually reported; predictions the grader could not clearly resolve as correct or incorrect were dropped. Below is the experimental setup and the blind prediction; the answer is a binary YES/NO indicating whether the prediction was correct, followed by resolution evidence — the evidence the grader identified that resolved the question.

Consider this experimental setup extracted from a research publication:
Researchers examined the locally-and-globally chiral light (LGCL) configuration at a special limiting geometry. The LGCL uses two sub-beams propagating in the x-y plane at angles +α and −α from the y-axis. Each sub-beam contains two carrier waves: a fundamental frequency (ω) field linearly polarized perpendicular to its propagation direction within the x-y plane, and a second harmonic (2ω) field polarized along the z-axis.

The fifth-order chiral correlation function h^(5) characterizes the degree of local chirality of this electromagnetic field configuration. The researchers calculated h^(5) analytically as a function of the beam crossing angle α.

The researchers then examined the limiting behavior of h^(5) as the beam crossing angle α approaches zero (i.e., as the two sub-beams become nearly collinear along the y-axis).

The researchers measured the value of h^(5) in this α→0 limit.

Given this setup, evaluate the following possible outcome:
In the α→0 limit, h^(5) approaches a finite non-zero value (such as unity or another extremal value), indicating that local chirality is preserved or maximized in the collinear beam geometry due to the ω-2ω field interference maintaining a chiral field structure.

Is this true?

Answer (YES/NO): NO